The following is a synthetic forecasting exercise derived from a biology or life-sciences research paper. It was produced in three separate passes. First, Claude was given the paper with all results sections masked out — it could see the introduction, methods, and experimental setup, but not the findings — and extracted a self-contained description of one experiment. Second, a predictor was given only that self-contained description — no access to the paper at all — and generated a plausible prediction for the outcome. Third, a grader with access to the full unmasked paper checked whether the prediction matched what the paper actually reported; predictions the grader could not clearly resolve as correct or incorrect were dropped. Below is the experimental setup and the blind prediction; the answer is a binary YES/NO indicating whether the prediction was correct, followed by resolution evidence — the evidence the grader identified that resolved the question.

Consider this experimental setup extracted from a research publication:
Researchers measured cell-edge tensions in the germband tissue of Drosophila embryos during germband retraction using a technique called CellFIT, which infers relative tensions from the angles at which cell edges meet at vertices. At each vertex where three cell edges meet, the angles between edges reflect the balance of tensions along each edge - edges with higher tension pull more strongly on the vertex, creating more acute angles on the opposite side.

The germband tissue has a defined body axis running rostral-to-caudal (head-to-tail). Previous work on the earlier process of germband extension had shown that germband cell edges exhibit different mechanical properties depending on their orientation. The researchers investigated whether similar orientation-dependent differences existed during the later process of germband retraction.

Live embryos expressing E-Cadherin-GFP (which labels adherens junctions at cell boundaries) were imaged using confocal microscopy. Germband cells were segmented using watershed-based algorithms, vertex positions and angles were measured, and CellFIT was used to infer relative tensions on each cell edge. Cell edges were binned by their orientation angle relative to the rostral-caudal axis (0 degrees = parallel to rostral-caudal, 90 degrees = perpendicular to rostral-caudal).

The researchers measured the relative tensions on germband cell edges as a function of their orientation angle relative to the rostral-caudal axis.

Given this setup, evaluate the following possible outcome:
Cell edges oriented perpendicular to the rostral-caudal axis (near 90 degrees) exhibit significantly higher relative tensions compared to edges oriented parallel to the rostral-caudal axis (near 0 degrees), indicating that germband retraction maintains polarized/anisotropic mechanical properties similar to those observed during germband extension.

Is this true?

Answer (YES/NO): YES